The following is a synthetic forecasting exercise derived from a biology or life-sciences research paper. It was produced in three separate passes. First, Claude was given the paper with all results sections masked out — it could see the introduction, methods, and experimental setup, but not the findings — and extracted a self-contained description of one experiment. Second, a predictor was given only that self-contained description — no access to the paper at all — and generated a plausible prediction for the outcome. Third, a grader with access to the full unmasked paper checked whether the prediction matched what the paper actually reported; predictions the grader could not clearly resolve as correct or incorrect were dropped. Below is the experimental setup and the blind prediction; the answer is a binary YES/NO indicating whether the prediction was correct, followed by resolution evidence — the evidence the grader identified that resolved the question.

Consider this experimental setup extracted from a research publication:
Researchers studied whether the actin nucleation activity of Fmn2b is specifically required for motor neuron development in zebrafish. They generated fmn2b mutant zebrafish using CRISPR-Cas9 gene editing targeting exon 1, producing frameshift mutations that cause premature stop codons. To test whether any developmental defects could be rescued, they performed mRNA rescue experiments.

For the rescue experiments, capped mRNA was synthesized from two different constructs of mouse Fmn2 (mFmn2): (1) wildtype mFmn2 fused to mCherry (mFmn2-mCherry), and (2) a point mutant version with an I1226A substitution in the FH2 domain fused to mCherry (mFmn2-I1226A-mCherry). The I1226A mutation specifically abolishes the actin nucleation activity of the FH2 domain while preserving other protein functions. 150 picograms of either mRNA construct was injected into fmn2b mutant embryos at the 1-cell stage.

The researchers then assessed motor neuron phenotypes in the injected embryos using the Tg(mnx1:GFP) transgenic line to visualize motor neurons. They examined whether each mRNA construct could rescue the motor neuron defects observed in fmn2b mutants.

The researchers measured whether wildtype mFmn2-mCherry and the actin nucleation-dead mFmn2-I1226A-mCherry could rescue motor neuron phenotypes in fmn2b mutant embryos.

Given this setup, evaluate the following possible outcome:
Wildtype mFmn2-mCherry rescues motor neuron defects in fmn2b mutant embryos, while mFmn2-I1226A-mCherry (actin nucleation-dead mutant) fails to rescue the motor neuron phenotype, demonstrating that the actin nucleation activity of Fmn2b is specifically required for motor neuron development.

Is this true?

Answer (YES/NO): YES